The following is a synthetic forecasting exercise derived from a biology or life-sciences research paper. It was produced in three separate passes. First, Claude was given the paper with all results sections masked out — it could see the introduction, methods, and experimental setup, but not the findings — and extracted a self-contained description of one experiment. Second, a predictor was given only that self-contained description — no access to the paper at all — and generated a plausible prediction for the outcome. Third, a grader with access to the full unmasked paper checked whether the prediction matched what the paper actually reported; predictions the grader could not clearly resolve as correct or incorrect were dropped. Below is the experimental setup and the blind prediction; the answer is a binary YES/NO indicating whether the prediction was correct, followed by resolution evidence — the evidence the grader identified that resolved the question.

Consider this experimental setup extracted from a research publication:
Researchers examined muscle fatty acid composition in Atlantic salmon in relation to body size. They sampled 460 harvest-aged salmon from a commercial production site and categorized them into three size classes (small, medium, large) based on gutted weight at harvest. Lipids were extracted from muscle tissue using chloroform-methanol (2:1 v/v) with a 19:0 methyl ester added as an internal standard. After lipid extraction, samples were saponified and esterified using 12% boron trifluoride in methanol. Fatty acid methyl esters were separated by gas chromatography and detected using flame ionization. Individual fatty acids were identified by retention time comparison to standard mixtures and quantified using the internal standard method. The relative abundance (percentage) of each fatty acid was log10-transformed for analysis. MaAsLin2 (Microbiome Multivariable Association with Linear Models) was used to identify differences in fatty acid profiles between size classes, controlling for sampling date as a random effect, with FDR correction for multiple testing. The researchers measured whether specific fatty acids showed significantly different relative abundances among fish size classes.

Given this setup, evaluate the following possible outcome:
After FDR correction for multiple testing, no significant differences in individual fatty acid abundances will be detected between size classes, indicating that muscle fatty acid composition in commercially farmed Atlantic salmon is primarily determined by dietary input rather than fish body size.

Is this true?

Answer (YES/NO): NO